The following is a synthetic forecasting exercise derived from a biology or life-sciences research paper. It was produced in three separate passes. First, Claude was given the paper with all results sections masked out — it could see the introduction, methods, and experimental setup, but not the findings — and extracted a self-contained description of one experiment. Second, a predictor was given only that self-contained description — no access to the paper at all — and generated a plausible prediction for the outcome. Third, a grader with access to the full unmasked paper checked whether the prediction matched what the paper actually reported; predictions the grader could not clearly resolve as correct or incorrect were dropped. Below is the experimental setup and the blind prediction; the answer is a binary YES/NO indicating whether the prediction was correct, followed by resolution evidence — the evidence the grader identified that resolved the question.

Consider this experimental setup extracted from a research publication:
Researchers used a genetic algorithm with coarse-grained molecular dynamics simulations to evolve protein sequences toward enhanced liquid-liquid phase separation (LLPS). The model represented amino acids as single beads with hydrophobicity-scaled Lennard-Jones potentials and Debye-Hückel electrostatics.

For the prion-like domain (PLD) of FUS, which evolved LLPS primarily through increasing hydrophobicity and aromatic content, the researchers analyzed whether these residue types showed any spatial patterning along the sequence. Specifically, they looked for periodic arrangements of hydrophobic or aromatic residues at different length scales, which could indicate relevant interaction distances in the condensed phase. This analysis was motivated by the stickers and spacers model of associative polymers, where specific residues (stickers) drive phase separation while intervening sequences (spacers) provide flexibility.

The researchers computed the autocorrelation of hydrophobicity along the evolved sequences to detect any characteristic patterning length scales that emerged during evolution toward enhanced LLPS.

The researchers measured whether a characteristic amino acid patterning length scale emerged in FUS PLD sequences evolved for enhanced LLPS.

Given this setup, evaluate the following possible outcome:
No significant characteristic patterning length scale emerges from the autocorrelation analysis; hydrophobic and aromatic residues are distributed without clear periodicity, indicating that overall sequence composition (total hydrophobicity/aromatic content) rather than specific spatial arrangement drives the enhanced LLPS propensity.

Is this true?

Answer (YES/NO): NO